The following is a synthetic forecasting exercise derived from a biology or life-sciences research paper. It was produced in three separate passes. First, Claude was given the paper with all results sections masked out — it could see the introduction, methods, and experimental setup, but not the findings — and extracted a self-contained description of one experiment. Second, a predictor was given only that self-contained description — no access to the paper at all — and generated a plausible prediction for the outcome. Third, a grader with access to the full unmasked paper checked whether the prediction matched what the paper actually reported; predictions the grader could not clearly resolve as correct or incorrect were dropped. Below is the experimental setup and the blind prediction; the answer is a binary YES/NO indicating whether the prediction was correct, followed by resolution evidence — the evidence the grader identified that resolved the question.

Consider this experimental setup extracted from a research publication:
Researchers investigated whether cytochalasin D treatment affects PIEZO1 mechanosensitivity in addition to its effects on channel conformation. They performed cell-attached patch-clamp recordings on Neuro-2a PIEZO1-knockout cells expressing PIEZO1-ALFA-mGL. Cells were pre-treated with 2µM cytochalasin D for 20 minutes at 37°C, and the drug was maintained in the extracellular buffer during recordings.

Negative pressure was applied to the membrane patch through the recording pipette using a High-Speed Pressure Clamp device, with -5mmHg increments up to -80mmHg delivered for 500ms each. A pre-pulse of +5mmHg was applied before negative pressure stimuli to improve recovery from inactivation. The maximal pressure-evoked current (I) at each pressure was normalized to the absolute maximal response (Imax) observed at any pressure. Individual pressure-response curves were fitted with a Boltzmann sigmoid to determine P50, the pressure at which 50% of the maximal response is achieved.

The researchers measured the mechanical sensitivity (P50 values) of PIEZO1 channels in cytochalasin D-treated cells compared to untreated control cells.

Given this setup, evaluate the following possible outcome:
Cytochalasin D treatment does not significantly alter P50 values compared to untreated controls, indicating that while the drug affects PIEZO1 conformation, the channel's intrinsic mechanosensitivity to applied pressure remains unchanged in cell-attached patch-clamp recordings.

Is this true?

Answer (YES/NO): NO